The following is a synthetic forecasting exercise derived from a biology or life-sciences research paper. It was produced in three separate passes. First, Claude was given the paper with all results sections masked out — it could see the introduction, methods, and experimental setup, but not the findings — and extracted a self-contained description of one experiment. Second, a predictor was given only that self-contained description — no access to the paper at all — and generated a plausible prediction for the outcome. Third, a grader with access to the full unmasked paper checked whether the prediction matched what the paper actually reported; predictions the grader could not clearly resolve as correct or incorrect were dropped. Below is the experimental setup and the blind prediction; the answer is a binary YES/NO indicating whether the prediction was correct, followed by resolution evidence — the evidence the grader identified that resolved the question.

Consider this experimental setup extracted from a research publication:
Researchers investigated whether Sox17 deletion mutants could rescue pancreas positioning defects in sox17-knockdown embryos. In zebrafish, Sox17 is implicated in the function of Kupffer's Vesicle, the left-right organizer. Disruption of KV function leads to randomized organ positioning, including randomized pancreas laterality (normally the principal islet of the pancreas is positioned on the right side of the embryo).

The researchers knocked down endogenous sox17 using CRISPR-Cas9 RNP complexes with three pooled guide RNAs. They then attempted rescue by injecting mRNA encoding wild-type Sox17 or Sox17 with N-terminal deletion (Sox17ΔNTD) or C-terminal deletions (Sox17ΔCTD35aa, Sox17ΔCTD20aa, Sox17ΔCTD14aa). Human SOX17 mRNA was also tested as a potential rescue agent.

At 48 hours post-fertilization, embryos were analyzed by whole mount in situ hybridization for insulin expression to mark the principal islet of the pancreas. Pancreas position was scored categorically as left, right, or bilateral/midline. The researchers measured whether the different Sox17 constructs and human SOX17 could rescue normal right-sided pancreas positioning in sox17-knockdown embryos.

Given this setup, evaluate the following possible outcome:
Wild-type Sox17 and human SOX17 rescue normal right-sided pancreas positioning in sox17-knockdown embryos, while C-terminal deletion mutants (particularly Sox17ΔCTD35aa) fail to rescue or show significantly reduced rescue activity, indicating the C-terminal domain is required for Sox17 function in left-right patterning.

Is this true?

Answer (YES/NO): NO